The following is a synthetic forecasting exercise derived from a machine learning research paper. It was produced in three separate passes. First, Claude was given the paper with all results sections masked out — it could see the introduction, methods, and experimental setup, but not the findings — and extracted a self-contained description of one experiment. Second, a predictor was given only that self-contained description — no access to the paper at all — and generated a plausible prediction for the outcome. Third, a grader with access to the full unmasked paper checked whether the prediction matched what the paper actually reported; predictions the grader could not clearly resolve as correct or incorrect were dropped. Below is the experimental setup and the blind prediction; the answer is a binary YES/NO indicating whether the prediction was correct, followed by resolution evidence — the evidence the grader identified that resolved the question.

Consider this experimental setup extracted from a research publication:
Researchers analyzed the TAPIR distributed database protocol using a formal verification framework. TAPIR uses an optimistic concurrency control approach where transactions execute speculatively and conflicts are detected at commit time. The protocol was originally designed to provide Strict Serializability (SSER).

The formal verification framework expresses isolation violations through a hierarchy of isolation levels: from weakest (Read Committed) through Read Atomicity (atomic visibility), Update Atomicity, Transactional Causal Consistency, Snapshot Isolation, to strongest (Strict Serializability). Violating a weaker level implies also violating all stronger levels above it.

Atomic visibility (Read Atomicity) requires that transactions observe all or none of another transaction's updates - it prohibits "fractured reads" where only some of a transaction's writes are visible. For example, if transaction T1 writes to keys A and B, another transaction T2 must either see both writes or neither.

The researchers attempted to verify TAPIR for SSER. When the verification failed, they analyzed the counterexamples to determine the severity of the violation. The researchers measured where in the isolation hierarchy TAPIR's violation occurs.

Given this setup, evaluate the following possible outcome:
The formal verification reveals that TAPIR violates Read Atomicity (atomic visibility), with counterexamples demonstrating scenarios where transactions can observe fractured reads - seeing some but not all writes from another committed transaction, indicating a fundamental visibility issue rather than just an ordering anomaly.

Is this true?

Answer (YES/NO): YES